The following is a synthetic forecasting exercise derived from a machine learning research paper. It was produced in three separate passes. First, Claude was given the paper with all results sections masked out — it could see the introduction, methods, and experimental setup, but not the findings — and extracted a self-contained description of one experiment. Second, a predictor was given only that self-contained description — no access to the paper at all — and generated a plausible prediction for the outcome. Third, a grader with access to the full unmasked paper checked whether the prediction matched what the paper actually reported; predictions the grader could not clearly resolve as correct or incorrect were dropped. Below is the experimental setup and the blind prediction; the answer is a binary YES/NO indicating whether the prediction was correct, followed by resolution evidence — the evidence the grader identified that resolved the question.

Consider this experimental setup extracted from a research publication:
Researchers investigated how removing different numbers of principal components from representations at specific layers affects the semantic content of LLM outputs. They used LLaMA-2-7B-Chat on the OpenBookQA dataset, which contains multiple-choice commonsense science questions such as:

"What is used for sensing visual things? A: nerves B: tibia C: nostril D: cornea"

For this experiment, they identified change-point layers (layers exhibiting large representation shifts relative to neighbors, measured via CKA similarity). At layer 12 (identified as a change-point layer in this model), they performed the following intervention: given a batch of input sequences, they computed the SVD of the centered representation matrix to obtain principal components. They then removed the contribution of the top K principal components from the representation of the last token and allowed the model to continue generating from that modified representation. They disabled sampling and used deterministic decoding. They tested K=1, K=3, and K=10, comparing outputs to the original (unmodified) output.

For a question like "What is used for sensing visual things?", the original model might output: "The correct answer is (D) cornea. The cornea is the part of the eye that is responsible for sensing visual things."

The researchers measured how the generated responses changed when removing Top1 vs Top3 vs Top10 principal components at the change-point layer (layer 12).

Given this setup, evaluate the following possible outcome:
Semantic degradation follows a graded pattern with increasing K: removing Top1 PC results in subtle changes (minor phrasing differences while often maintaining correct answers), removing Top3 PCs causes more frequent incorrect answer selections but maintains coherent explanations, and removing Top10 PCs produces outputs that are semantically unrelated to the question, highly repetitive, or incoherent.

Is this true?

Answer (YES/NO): NO